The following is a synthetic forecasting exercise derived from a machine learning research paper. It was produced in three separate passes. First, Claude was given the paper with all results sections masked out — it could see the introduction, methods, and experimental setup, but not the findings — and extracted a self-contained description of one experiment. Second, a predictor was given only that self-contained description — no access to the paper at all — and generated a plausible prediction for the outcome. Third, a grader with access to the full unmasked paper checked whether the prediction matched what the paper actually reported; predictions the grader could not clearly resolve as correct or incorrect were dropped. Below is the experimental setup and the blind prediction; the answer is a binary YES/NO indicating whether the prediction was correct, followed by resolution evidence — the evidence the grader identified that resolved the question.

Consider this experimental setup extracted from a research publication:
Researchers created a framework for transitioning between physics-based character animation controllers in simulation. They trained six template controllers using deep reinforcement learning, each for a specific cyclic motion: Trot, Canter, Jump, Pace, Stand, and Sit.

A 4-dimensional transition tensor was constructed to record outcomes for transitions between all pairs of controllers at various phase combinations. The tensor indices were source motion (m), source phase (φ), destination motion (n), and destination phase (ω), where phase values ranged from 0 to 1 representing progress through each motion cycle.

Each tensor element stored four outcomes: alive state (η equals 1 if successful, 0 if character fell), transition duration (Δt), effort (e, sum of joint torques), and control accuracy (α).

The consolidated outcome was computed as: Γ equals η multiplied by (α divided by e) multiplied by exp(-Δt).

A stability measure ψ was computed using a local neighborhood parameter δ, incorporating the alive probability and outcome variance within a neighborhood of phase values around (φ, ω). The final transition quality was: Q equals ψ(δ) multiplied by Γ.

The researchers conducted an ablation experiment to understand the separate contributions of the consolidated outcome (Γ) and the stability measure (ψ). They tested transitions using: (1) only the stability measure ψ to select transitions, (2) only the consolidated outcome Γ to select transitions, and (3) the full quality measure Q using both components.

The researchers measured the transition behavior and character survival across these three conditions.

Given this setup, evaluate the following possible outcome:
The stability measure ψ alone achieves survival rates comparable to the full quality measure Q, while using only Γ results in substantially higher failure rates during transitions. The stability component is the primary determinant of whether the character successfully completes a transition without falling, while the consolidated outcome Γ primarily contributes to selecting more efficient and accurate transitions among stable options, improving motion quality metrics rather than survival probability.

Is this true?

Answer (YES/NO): YES